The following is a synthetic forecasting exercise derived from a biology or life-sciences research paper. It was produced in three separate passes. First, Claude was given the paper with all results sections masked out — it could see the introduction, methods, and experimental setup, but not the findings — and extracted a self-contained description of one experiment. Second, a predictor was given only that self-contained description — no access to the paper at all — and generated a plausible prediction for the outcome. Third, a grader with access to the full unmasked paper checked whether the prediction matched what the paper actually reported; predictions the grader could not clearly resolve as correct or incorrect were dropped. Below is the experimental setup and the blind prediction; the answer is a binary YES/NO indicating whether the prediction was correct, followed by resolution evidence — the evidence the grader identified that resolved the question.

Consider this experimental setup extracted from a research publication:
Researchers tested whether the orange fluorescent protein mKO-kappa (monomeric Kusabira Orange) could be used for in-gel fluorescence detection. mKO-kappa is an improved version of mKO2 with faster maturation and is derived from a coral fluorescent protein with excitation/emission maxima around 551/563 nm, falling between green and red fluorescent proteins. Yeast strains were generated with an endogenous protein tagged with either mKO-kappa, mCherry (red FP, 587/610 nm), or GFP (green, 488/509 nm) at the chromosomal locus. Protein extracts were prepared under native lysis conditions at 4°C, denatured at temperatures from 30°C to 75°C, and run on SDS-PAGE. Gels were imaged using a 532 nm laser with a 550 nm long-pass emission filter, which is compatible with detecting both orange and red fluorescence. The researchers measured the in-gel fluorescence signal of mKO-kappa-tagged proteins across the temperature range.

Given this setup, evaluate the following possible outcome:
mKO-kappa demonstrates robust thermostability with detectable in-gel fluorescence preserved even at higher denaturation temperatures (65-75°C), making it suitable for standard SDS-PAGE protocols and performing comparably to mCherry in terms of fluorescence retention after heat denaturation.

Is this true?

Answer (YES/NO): YES